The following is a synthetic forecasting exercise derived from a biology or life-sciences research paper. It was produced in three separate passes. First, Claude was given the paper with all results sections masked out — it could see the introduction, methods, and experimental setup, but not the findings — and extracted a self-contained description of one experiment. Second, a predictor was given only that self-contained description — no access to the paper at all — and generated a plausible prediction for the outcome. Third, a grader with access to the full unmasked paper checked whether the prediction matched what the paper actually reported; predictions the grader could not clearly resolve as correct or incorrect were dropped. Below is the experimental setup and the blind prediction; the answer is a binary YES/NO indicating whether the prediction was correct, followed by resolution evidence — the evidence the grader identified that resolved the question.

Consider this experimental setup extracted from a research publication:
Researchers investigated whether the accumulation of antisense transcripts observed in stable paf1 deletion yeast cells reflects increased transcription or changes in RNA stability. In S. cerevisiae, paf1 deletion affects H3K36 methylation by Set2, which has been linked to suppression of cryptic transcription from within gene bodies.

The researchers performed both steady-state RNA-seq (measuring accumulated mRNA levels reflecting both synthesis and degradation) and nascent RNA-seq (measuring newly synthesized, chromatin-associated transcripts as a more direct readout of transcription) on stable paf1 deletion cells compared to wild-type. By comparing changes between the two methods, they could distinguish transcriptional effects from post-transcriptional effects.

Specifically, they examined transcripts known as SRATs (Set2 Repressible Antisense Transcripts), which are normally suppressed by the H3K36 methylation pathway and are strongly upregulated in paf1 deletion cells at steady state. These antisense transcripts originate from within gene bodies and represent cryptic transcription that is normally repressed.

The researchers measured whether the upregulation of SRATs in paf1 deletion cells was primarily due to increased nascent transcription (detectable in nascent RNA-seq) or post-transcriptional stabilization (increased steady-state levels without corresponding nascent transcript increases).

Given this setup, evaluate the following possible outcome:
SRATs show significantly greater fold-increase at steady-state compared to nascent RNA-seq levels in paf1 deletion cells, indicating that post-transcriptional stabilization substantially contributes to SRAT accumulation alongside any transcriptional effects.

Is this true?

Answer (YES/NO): NO